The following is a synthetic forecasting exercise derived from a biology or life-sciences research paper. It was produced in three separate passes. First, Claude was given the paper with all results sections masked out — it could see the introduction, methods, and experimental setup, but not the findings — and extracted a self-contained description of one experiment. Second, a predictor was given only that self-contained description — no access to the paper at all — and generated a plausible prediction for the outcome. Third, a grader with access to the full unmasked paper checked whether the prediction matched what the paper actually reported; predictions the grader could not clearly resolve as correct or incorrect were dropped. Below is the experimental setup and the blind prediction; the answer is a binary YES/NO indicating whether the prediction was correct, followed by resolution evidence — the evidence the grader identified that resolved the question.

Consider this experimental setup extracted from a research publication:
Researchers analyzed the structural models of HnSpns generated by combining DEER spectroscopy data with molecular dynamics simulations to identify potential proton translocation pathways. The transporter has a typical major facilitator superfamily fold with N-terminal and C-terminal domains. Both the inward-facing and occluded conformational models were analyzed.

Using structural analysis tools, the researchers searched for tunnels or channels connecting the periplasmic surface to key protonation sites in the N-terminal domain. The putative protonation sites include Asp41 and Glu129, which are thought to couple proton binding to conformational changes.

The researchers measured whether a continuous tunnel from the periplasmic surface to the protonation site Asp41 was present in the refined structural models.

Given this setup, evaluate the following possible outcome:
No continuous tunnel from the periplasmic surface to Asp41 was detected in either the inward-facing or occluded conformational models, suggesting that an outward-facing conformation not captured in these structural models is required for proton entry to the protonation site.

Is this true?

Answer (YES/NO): NO